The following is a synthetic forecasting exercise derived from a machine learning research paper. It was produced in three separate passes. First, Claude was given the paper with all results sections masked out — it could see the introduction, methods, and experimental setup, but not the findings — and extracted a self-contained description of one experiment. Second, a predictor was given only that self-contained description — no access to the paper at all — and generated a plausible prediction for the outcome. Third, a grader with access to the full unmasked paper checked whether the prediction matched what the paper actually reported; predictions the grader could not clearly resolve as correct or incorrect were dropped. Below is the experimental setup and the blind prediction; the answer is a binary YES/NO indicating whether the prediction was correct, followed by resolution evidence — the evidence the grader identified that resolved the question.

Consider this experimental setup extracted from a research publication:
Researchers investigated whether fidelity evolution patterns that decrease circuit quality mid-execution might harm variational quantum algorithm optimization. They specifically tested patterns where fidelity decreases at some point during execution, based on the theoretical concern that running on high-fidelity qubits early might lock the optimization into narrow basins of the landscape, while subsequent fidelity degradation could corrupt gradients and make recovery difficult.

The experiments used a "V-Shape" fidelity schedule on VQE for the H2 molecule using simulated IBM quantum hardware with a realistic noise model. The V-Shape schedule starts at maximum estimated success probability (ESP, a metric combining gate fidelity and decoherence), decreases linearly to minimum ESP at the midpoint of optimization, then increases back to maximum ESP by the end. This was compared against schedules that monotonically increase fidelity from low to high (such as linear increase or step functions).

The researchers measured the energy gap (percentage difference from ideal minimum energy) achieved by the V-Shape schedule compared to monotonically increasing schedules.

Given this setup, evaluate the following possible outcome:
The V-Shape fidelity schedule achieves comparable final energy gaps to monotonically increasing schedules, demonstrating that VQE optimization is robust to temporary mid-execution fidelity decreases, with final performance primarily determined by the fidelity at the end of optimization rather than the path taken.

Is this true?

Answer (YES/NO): NO